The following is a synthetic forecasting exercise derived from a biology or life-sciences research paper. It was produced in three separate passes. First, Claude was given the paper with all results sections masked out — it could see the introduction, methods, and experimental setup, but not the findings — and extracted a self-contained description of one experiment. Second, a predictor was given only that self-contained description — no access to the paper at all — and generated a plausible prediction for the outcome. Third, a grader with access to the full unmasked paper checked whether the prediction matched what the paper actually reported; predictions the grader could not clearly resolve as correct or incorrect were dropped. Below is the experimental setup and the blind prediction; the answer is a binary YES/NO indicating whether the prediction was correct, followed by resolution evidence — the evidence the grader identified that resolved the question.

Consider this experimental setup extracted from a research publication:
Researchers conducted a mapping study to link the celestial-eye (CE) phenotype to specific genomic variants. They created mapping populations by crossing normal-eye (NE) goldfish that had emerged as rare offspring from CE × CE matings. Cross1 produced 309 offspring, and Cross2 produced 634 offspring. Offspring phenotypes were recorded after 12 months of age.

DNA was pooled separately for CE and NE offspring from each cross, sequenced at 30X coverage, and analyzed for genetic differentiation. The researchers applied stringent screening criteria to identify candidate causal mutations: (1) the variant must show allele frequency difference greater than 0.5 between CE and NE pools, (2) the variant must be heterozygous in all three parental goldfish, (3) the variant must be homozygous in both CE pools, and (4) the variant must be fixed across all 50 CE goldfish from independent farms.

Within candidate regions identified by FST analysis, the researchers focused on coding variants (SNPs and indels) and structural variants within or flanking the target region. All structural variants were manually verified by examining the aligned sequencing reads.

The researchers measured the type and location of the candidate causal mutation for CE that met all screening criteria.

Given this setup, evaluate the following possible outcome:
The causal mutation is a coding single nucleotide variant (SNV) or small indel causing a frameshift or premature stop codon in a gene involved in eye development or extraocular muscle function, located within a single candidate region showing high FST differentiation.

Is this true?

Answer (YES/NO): YES